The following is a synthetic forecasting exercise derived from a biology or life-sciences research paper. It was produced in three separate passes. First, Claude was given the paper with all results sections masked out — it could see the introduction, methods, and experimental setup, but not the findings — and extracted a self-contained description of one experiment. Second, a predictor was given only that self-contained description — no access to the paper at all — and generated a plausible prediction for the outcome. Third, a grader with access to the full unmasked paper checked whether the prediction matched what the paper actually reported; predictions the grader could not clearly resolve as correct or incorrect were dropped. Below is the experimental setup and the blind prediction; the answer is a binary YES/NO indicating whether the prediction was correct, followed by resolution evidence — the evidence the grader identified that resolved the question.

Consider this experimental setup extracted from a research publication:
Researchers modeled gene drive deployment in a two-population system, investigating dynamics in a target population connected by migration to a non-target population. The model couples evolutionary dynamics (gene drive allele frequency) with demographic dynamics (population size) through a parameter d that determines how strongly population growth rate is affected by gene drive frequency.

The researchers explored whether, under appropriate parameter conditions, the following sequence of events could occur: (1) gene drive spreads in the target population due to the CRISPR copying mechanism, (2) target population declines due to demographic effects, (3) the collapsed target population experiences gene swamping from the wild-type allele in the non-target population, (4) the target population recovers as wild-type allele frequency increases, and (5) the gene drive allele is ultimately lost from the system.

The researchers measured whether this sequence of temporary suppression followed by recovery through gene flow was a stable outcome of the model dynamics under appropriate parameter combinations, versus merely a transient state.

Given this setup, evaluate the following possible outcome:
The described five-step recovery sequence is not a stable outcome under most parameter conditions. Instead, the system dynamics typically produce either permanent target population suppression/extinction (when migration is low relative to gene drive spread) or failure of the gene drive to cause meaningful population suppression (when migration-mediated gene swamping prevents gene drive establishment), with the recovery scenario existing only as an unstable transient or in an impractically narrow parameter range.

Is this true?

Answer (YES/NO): NO